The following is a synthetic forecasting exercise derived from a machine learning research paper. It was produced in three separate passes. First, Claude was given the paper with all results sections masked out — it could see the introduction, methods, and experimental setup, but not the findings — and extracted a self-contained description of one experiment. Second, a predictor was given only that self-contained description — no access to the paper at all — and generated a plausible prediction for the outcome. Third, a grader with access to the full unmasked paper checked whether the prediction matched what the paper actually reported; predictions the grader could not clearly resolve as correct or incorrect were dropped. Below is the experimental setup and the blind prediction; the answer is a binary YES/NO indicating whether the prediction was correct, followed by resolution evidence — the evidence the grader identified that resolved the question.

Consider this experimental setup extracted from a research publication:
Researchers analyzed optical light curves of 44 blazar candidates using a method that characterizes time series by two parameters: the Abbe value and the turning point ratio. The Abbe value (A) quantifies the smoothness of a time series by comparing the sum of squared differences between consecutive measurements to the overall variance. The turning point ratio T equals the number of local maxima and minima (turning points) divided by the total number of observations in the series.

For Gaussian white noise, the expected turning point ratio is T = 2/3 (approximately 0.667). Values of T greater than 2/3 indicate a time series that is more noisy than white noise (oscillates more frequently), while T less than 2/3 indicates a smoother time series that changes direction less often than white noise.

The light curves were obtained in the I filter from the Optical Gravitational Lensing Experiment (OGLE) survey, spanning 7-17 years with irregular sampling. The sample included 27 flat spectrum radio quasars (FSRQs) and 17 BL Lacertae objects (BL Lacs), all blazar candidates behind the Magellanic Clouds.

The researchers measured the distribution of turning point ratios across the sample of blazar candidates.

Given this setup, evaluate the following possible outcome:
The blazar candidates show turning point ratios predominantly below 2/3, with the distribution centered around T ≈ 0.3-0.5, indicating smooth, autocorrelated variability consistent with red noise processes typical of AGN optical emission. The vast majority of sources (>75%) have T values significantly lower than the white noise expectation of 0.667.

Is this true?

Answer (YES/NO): NO